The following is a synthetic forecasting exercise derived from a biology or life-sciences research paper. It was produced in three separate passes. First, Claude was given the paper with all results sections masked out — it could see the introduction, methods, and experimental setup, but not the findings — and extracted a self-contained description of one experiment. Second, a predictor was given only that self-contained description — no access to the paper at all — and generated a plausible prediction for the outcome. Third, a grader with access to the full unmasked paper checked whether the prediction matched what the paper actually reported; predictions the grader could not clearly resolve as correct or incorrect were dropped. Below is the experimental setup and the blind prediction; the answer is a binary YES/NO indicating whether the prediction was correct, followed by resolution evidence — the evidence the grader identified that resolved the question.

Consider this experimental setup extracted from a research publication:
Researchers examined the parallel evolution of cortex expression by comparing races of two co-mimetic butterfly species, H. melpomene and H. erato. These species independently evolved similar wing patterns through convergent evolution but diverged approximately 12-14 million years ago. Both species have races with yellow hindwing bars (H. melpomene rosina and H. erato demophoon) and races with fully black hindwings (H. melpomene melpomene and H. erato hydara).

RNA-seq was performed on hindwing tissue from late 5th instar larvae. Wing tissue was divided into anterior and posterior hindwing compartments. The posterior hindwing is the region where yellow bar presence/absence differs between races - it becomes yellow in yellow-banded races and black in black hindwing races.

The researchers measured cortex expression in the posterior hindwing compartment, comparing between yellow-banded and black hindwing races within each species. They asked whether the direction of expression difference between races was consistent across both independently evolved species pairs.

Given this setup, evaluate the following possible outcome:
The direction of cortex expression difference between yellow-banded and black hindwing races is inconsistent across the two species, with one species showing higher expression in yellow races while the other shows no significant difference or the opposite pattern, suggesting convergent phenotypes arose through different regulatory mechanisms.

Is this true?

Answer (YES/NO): YES